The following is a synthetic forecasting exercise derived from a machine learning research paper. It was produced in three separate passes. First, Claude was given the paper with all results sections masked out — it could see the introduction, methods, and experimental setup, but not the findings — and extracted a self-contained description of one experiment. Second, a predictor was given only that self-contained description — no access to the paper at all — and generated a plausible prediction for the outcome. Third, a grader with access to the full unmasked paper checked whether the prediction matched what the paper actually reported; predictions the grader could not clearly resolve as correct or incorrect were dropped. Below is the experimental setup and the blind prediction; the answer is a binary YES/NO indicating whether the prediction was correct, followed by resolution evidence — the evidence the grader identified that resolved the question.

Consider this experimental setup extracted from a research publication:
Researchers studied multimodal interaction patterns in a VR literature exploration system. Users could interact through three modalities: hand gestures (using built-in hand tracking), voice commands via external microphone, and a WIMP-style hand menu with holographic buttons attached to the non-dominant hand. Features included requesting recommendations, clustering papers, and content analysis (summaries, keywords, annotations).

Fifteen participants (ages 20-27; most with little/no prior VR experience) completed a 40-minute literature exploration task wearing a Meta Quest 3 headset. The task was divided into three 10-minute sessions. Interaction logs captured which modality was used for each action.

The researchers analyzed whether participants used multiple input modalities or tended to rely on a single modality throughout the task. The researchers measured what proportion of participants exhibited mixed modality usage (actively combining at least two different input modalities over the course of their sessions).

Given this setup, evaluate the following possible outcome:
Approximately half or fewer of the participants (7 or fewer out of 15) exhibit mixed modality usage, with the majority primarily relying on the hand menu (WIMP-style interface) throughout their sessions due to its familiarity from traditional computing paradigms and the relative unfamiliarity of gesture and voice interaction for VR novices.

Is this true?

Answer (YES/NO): NO